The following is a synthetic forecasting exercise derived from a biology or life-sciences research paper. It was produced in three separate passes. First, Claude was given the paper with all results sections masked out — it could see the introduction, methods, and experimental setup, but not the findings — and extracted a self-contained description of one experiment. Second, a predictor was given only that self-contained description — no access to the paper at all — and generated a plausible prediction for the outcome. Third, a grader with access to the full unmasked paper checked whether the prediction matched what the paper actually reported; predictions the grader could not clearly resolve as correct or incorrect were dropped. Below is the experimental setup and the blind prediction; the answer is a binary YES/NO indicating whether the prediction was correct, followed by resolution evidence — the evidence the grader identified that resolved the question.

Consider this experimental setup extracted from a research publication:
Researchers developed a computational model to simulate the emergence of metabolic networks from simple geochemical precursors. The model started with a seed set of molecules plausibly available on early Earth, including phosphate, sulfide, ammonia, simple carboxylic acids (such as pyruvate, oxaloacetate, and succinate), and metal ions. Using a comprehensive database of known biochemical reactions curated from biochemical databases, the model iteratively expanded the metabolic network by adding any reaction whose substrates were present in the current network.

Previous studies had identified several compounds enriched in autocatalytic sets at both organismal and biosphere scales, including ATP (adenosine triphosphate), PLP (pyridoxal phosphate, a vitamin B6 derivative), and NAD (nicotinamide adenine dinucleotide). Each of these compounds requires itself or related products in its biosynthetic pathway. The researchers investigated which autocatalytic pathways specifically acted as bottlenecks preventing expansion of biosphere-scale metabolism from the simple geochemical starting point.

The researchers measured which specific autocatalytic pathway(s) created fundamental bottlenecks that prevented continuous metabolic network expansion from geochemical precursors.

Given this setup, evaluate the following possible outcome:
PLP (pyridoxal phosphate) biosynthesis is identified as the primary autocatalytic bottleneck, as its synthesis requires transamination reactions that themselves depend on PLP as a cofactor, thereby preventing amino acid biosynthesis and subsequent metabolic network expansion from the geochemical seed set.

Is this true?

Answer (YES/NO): NO